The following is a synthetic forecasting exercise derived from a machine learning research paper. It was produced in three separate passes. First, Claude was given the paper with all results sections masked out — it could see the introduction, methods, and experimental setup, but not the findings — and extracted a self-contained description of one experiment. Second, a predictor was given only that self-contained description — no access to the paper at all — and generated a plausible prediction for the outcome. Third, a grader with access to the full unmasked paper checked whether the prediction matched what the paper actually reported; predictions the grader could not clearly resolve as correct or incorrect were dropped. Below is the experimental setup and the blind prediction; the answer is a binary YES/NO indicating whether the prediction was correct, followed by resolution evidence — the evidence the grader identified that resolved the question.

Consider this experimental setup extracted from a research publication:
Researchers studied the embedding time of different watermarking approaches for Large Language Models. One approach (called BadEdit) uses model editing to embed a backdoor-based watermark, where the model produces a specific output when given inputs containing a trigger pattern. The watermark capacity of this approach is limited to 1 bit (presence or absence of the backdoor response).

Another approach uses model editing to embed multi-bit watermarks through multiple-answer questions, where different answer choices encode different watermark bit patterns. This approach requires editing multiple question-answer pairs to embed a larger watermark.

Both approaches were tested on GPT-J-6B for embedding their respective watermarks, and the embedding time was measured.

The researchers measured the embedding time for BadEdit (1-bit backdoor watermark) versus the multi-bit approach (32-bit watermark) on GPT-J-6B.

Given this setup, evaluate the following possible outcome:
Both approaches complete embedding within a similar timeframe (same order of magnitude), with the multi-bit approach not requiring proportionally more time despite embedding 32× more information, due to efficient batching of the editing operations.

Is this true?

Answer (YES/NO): NO